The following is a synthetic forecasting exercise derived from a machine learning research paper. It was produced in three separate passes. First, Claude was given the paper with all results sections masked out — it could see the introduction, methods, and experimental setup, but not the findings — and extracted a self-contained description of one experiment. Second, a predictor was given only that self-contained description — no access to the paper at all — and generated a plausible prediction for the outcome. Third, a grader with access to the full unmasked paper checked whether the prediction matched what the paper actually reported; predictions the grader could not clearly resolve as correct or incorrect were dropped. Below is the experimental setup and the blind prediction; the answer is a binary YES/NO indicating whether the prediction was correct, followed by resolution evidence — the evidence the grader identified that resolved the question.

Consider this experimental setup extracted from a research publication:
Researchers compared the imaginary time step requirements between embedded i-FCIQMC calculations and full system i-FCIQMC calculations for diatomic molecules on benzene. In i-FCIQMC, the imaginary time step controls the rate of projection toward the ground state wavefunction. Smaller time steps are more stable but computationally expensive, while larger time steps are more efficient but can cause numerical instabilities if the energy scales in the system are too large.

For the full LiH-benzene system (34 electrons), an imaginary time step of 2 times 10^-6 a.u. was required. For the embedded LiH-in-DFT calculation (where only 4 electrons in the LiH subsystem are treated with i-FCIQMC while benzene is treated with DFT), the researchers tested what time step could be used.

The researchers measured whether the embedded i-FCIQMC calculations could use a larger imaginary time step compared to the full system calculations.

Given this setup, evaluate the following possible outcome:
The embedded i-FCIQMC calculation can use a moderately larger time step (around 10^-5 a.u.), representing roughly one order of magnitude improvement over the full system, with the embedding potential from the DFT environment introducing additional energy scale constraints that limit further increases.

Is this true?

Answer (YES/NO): NO